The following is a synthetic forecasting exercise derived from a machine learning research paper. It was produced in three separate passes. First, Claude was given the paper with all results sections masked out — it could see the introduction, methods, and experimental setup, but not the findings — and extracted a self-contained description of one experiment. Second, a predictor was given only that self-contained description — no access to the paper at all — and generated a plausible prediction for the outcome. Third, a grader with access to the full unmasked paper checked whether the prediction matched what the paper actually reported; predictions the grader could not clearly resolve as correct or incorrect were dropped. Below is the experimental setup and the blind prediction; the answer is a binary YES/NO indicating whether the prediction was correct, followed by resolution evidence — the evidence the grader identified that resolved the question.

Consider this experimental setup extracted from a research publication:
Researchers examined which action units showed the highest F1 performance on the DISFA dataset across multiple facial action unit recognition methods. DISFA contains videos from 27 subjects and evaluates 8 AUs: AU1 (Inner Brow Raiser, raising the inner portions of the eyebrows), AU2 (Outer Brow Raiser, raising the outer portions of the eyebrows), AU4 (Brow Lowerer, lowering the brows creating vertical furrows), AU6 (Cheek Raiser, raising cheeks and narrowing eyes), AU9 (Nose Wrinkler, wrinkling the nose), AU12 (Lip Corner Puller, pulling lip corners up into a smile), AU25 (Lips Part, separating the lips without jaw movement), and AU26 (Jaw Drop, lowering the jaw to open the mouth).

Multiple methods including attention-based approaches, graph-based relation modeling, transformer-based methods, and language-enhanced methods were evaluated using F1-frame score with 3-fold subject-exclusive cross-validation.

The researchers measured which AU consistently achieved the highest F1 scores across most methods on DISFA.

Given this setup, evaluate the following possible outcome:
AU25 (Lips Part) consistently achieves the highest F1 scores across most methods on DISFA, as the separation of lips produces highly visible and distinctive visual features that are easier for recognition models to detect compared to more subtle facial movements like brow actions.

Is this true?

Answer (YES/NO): YES